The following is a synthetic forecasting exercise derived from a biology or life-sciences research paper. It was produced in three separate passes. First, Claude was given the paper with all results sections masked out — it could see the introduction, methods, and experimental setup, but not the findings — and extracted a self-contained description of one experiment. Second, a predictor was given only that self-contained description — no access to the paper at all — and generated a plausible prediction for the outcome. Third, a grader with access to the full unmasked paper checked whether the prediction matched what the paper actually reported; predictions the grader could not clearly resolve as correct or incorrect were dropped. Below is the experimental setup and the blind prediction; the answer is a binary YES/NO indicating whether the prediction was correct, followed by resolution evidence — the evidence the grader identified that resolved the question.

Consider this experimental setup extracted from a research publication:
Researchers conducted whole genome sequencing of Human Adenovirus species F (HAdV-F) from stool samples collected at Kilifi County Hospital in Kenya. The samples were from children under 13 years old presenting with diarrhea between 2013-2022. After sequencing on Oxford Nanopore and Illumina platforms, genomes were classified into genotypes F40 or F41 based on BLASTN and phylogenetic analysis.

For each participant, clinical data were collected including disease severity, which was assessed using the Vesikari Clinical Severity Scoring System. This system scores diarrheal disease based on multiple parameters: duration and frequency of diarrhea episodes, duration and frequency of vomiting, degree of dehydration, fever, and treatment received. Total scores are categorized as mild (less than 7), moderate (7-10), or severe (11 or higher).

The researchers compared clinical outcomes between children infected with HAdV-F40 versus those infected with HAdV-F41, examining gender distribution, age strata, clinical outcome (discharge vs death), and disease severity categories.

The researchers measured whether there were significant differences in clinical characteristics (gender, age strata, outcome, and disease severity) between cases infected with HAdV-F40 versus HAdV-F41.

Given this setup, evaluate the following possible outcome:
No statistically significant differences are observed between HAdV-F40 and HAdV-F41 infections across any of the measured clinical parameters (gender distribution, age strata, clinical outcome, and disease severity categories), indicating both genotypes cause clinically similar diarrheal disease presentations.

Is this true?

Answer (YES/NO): YES